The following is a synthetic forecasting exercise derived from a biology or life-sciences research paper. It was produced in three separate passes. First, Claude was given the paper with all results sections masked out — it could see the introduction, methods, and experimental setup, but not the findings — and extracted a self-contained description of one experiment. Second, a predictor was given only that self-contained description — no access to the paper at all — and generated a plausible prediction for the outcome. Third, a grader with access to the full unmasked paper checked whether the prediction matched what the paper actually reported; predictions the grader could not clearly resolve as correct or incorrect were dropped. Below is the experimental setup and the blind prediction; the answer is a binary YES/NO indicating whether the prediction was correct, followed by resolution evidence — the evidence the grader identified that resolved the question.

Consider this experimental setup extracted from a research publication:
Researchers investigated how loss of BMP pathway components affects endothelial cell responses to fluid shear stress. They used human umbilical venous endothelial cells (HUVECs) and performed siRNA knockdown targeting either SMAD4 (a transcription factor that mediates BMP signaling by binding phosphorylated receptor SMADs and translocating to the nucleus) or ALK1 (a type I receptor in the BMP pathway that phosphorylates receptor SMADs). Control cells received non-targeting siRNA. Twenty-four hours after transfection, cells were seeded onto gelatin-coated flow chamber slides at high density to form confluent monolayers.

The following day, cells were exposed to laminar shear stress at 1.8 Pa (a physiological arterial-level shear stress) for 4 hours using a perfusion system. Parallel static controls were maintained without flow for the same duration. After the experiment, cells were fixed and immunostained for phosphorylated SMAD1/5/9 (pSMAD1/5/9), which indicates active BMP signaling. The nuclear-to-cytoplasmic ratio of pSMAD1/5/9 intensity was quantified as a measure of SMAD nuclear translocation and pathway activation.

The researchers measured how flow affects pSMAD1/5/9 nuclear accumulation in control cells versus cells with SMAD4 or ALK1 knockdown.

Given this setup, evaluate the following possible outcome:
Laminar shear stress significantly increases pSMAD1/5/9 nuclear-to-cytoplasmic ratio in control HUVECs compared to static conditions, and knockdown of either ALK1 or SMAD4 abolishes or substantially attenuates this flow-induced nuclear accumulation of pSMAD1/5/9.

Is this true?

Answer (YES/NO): NO